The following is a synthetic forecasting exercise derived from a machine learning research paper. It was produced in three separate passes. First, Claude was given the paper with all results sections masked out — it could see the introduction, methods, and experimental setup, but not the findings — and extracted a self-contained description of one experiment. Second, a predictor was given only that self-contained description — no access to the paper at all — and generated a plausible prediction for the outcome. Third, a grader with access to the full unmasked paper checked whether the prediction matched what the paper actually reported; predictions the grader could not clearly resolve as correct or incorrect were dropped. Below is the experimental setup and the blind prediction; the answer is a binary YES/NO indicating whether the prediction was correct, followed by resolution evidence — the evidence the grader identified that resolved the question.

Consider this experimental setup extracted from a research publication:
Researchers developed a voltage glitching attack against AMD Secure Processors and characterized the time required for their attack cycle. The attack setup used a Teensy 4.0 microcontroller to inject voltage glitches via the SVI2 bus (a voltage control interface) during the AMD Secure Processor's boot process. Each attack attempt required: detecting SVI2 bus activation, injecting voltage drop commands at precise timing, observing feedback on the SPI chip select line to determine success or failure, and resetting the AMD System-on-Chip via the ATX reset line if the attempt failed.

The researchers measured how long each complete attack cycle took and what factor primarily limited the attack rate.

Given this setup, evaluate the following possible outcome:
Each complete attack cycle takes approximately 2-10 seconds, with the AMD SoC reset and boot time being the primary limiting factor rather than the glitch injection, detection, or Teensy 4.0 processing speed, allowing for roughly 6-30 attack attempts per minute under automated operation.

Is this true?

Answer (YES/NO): YES